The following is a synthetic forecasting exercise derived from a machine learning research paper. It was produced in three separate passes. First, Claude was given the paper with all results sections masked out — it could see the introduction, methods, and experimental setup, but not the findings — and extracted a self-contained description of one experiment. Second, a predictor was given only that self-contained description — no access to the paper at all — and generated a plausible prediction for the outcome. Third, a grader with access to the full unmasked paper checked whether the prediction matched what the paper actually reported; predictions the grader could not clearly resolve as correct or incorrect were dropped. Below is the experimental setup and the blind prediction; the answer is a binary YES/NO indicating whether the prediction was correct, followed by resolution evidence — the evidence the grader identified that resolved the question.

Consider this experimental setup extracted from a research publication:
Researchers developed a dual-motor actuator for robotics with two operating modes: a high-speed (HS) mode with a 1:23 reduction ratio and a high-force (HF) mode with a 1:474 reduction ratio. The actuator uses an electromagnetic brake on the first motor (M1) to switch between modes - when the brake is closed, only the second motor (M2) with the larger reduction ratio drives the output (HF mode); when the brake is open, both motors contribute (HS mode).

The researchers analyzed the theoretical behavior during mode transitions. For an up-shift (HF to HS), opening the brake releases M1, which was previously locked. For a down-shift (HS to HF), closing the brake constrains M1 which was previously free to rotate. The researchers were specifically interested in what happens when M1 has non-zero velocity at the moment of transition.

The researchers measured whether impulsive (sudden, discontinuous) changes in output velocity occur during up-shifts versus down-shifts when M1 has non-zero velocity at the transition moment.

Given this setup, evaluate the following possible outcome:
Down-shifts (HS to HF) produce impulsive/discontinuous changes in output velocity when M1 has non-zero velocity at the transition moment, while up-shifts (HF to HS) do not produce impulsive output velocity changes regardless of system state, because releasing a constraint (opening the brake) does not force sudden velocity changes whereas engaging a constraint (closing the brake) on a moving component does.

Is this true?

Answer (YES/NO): YES